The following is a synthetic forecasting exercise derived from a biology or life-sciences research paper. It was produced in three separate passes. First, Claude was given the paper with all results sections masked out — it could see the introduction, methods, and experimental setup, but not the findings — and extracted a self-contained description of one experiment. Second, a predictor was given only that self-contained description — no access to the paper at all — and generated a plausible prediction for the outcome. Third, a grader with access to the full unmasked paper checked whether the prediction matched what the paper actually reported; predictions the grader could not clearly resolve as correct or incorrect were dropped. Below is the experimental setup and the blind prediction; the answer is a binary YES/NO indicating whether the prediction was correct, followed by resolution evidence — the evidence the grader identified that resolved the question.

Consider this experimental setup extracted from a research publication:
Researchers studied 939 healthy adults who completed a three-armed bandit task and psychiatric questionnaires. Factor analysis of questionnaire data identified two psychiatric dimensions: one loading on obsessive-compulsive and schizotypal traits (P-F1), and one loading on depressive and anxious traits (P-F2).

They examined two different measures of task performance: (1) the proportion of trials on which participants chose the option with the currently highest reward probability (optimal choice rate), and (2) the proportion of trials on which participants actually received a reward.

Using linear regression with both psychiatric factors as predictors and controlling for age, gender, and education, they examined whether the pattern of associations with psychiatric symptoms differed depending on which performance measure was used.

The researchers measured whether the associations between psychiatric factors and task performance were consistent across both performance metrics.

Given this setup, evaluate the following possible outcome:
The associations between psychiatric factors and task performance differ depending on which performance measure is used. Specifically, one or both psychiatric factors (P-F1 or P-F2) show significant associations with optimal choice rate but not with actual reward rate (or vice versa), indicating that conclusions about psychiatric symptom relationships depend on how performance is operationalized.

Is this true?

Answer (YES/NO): NO